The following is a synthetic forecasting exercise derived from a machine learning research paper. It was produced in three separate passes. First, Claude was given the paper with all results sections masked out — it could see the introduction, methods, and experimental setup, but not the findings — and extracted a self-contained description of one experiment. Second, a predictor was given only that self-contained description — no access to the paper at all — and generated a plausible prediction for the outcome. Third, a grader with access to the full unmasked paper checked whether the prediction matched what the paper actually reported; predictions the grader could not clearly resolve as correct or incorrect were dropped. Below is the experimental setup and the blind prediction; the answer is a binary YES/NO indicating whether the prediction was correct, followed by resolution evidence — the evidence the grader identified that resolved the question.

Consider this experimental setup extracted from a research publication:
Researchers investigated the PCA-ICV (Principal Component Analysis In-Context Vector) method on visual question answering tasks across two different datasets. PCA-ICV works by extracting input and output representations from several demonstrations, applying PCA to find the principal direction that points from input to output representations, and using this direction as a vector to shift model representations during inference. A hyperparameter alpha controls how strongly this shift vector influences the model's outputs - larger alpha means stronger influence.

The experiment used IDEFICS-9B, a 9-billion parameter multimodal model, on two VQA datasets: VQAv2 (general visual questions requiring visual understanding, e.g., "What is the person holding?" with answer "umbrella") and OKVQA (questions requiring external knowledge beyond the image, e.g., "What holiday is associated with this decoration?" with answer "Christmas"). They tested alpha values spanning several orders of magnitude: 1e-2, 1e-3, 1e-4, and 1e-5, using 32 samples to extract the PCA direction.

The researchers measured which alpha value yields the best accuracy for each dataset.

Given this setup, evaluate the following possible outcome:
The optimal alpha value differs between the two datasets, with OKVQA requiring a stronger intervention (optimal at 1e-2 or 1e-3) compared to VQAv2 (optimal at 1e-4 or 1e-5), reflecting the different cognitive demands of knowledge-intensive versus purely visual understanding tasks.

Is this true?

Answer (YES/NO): NO